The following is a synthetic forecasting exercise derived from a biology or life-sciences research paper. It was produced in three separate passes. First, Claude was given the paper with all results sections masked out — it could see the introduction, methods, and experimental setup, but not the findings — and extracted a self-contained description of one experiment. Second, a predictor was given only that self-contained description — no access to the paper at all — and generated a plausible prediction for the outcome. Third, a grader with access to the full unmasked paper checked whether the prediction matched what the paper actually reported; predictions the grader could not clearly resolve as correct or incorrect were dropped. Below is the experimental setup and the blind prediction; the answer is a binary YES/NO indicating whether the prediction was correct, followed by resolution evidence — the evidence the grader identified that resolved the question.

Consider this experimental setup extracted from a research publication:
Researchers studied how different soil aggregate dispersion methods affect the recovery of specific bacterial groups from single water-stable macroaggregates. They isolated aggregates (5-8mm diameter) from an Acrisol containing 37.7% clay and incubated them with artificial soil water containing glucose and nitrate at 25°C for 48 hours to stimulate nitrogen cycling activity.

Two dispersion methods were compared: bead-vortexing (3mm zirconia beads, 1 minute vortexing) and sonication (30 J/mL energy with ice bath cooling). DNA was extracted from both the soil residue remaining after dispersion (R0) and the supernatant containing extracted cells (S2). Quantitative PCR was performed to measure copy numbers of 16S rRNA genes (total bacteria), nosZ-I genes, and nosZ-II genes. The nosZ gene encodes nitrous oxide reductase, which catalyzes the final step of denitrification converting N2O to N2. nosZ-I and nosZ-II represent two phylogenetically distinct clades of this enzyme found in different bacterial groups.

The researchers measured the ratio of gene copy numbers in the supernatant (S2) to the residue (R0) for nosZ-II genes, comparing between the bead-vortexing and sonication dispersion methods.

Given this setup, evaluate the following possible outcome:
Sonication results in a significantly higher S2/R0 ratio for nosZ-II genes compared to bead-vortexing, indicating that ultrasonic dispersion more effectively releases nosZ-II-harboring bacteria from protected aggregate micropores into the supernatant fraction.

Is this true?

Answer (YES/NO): YES